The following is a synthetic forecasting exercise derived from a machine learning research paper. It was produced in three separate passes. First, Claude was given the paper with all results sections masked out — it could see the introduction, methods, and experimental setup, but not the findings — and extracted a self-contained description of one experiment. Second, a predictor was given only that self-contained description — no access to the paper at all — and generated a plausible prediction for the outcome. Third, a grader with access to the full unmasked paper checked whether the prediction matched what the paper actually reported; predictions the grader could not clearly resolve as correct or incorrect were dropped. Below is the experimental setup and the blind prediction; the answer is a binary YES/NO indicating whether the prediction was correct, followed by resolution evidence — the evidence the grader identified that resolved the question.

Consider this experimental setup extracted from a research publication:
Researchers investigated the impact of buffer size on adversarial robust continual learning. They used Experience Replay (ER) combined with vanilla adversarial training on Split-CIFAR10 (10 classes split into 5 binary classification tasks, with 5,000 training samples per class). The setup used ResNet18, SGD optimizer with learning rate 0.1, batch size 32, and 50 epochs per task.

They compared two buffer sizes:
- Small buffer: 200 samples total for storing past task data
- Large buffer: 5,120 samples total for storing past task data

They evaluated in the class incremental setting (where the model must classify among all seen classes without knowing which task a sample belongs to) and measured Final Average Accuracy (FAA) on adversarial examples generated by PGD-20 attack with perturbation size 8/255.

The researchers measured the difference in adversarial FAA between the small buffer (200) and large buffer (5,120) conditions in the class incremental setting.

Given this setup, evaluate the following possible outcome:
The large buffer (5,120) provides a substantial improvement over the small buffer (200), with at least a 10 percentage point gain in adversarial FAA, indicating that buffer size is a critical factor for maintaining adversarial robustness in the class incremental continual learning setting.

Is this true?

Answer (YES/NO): YES